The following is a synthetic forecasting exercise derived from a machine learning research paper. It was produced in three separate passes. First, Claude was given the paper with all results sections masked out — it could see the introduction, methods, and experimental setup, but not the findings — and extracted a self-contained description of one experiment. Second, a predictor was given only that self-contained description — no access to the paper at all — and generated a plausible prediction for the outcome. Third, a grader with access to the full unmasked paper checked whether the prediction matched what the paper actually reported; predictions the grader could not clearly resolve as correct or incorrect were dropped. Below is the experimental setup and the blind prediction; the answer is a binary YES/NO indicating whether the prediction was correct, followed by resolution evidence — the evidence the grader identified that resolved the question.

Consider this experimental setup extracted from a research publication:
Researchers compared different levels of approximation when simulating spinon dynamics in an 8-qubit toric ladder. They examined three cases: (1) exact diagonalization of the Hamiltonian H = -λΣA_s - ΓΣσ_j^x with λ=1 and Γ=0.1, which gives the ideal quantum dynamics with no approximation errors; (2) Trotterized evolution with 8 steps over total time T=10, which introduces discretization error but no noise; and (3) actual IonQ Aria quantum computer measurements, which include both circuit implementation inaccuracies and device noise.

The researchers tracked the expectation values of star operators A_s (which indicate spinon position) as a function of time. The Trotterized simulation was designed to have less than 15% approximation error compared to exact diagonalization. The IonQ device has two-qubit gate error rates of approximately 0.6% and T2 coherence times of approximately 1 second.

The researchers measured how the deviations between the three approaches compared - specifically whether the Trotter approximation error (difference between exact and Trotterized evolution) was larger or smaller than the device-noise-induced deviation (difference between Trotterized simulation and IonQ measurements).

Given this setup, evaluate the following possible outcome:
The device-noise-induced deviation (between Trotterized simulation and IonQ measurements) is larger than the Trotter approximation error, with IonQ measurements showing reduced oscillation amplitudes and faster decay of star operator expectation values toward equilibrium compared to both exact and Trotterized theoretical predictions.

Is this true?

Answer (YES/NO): YES